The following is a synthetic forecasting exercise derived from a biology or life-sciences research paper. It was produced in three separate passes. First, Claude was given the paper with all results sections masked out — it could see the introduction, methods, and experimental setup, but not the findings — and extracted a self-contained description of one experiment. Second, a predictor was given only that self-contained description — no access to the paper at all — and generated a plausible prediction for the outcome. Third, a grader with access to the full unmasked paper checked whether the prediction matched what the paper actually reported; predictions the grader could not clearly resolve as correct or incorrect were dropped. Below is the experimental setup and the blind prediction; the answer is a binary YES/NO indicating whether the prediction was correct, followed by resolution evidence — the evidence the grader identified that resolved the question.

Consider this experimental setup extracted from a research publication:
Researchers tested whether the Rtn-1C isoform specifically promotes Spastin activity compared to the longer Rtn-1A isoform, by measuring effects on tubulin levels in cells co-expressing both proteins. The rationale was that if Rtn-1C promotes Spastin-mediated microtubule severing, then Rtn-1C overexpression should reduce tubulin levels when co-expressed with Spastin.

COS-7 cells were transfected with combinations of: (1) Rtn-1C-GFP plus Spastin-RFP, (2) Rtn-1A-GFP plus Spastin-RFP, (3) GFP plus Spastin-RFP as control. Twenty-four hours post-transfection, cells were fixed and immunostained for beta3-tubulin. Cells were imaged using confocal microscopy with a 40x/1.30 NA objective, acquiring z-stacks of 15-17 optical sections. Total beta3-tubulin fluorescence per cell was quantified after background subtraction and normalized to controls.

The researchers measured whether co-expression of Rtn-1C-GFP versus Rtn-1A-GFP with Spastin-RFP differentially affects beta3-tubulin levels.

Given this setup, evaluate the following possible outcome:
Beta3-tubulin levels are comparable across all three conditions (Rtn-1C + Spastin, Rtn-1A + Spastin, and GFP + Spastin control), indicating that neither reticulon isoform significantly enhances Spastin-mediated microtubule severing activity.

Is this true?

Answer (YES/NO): NO